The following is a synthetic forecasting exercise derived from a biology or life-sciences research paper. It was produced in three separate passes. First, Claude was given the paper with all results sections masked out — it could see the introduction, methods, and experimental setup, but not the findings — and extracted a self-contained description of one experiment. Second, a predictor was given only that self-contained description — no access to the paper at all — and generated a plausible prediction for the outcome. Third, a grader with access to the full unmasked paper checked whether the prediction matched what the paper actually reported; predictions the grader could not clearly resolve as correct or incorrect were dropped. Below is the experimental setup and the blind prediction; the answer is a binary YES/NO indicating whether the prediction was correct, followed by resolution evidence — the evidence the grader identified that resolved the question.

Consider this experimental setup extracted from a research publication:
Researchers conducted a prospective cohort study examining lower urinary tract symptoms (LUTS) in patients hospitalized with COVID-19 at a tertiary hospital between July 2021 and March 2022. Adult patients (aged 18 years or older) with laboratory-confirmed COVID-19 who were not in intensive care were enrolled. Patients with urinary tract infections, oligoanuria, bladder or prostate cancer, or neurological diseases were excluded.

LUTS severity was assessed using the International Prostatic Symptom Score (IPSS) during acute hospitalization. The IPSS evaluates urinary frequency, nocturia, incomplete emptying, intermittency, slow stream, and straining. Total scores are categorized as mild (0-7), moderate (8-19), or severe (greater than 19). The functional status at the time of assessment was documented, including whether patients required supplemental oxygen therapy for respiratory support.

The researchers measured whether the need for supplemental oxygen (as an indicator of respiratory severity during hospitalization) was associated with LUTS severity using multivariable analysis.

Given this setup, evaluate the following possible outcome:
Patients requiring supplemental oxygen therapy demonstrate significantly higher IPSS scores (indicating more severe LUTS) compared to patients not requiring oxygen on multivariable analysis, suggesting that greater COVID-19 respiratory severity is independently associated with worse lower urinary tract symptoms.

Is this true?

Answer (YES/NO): NO